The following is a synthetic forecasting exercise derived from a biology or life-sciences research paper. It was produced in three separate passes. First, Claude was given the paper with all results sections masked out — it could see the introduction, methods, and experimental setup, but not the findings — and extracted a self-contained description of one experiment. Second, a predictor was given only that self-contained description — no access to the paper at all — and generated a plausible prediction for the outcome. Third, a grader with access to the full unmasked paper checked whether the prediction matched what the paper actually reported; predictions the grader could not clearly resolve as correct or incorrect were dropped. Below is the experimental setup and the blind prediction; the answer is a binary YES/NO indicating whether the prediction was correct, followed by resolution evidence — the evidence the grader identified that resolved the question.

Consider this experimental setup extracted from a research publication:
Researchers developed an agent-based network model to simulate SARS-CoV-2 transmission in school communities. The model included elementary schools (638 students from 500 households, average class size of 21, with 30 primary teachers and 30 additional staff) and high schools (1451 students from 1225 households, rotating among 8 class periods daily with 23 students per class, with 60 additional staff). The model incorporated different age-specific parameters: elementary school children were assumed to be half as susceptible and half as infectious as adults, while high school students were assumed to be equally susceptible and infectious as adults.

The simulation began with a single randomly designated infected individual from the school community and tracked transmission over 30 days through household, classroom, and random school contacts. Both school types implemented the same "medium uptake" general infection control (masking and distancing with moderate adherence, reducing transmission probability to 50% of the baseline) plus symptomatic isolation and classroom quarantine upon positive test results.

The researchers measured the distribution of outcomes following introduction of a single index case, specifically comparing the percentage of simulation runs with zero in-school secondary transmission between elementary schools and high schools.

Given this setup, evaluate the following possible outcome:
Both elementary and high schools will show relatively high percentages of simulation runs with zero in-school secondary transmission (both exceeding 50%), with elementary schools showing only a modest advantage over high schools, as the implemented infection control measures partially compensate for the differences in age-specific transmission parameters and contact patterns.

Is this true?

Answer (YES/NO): NO